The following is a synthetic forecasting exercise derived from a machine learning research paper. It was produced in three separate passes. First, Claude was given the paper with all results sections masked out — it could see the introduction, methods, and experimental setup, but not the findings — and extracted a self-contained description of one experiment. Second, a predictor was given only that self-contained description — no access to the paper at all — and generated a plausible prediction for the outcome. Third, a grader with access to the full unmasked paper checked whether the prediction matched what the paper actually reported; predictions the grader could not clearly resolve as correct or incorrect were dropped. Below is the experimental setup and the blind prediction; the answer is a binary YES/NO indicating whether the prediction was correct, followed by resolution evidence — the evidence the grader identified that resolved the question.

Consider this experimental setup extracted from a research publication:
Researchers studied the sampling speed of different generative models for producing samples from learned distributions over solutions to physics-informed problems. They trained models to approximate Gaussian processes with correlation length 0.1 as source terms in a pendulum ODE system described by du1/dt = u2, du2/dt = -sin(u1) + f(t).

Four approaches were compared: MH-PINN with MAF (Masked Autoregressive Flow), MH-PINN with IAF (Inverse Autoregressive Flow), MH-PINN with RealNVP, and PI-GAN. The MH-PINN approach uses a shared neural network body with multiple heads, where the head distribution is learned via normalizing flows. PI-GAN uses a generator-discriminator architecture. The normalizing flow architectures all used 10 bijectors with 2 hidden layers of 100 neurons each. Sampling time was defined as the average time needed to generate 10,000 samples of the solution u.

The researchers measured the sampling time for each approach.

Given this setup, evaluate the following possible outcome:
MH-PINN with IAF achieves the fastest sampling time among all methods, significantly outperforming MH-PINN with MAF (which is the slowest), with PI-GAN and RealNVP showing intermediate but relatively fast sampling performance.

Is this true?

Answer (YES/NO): NO